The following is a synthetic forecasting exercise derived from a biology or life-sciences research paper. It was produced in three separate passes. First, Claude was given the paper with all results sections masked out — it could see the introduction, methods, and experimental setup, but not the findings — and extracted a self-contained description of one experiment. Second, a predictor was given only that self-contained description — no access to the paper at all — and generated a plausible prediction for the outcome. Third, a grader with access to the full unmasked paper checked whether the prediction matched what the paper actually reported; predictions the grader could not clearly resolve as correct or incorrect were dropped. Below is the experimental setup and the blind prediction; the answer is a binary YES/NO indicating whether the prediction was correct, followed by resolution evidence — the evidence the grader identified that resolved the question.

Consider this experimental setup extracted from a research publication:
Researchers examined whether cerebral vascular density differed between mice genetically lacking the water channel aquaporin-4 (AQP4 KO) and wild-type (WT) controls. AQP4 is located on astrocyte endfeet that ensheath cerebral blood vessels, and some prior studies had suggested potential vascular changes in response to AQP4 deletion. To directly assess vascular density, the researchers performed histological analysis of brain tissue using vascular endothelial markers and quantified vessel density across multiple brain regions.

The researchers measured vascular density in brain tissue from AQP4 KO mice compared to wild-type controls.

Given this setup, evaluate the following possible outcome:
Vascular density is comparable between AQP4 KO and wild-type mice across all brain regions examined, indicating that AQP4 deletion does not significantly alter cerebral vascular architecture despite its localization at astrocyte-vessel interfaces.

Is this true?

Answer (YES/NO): YES